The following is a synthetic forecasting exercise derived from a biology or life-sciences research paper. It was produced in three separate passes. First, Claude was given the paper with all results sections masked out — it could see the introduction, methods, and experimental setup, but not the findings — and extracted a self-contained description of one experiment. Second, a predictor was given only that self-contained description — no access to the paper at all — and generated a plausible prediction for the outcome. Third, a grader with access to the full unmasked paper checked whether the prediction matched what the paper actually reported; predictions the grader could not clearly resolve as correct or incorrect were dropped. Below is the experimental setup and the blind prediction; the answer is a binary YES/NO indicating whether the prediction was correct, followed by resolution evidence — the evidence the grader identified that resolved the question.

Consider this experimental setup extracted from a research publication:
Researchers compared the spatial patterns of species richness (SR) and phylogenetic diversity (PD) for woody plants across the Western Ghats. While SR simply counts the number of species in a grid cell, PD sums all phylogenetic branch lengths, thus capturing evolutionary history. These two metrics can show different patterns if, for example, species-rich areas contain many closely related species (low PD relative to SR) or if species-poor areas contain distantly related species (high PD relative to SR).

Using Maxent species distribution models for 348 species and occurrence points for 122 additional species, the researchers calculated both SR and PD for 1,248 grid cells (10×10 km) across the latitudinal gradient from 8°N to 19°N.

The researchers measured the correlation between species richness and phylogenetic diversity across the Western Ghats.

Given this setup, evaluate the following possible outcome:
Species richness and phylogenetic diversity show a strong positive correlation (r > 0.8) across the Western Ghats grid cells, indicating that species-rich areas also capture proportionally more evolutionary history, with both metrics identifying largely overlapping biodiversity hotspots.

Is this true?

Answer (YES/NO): YES